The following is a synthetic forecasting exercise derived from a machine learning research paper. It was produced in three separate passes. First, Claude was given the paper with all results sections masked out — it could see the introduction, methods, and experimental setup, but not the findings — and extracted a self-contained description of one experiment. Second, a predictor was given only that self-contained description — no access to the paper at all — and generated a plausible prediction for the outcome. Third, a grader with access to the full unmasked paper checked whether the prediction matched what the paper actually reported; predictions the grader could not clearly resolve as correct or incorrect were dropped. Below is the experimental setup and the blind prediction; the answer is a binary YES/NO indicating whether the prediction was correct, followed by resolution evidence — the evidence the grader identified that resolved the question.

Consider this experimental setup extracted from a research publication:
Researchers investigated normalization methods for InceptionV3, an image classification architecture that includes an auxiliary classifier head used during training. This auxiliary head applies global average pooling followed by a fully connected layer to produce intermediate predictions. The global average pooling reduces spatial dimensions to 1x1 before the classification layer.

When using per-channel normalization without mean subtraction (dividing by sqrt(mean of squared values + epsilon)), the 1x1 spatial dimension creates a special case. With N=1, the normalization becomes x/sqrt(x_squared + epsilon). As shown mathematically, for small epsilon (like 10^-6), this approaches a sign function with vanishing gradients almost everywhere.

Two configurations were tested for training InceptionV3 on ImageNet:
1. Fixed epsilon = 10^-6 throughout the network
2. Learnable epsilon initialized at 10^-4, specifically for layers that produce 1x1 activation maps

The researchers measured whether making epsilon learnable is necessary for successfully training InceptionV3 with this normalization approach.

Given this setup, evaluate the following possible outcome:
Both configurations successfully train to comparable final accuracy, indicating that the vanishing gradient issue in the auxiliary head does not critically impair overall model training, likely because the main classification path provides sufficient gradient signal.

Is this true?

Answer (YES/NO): NO